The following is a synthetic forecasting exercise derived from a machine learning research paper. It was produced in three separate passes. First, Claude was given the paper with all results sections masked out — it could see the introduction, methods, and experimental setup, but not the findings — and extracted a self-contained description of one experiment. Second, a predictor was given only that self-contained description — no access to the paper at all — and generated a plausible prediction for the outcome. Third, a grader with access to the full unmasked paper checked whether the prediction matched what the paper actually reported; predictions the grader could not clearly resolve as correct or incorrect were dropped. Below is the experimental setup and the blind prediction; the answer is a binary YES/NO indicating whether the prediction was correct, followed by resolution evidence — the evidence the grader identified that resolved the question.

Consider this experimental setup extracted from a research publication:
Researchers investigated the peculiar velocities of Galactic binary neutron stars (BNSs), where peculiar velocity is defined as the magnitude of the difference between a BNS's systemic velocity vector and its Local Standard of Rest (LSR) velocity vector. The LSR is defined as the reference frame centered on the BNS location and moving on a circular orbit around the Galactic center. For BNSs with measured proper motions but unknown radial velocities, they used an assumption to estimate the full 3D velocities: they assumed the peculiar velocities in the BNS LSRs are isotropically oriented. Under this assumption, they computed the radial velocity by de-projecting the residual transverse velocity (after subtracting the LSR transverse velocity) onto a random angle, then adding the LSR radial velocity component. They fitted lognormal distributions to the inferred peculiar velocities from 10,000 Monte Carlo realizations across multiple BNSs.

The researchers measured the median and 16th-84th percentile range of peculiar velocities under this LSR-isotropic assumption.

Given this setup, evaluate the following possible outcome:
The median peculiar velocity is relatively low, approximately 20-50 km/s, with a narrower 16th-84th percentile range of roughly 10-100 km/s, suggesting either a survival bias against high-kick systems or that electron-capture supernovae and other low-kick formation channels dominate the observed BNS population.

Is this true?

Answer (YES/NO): NO